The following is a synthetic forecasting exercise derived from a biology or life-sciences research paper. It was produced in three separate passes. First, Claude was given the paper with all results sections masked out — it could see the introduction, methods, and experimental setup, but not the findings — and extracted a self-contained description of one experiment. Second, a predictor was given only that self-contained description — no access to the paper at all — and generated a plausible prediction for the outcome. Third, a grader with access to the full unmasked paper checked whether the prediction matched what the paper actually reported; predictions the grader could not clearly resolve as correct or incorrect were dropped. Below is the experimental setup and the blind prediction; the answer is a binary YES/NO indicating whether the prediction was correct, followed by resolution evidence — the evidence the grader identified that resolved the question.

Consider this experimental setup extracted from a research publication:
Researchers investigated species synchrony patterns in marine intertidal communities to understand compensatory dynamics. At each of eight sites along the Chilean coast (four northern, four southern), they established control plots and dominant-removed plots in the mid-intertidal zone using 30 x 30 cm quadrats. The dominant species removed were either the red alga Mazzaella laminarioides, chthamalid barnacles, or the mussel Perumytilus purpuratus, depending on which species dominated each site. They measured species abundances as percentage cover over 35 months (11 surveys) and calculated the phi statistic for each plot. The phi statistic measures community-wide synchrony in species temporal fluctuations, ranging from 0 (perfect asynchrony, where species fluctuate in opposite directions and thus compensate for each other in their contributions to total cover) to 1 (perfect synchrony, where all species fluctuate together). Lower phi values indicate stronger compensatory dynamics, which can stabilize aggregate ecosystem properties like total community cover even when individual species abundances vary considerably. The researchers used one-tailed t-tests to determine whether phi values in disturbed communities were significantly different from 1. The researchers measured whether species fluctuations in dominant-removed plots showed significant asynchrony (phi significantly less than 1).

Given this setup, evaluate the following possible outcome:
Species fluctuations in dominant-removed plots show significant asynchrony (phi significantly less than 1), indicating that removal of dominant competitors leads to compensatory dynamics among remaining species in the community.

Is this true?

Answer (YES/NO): NO